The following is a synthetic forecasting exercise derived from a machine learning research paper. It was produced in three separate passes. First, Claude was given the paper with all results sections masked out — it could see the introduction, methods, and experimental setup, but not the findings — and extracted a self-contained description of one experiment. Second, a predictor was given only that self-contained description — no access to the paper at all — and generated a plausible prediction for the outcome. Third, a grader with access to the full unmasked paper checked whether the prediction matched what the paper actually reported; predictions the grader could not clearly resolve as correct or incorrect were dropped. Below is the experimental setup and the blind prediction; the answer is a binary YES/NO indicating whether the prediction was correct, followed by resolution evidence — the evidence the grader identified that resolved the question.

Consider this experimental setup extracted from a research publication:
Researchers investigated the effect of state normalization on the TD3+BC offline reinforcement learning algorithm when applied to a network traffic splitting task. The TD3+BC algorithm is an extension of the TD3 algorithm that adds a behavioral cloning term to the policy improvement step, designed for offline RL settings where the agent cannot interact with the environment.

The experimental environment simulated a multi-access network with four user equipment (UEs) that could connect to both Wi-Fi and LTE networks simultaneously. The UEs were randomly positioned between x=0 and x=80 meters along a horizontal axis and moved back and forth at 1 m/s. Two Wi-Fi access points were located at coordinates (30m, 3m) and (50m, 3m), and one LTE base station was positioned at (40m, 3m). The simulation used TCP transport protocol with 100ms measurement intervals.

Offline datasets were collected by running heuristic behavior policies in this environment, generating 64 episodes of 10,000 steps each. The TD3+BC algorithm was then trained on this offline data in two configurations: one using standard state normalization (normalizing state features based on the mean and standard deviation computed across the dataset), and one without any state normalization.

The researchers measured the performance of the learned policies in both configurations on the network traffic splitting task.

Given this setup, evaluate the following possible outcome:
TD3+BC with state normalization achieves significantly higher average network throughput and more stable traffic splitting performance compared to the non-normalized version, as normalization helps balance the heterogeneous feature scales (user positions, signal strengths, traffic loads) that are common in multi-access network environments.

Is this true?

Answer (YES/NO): NO